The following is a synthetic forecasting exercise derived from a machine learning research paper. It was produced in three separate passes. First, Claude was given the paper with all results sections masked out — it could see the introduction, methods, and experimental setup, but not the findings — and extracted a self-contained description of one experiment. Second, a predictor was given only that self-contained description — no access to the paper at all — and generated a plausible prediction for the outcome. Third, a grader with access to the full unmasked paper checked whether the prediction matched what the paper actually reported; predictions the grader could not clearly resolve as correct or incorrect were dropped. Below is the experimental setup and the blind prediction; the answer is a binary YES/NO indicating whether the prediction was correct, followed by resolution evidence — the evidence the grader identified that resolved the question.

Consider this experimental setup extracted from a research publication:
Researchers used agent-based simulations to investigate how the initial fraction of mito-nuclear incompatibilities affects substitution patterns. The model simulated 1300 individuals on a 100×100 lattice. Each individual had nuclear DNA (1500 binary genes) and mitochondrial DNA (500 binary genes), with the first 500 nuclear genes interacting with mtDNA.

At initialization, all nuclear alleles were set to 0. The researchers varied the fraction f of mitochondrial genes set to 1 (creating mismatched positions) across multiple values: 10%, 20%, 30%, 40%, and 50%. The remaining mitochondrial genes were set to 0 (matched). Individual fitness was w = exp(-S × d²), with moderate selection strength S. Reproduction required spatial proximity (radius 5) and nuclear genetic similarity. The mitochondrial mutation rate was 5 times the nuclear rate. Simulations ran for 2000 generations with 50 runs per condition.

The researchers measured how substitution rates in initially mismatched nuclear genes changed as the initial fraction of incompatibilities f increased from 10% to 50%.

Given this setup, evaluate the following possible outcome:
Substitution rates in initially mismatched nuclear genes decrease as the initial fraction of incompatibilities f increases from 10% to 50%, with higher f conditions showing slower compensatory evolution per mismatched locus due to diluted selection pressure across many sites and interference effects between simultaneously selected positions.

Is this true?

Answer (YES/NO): NO